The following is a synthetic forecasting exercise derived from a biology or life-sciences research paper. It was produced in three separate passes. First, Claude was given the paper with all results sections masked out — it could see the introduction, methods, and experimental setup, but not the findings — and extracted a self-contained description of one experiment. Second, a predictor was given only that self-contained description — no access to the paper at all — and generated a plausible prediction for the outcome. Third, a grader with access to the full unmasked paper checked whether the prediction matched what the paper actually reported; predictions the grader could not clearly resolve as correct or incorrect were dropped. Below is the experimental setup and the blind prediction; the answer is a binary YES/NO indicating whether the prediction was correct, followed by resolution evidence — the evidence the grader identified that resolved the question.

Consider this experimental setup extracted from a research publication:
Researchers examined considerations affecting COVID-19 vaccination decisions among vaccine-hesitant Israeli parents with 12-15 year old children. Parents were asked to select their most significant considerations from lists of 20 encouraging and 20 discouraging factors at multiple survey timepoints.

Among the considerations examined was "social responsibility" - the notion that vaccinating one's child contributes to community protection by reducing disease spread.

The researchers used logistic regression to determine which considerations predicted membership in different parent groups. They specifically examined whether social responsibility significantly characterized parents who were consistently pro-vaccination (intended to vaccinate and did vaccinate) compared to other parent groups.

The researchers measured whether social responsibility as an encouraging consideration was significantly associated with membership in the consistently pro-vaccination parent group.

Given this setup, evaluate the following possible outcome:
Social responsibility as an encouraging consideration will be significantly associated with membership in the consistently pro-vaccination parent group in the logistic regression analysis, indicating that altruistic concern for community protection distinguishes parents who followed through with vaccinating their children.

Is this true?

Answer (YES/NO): NO